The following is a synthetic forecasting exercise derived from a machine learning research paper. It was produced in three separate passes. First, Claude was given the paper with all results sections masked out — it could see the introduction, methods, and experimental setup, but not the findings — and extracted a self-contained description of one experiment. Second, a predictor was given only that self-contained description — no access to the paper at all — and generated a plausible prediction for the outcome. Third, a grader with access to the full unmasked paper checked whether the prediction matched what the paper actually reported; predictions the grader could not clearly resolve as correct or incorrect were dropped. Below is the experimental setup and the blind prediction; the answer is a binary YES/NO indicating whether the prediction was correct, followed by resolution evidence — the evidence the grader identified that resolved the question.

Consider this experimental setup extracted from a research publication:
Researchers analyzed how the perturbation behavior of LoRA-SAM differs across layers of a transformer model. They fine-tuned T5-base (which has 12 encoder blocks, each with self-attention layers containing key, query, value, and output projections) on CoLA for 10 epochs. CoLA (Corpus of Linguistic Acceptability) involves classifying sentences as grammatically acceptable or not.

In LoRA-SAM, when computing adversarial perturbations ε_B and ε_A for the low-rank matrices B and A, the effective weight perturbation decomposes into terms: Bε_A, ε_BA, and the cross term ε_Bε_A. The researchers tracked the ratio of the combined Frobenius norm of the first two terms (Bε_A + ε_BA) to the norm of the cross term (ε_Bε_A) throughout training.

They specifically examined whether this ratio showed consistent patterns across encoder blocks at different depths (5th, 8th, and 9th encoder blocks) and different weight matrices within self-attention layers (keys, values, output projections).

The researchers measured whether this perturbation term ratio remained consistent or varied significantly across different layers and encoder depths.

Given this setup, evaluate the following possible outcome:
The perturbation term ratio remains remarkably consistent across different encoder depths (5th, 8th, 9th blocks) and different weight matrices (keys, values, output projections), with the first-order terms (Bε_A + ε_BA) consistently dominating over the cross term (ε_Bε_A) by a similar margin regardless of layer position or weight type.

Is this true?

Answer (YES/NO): YES